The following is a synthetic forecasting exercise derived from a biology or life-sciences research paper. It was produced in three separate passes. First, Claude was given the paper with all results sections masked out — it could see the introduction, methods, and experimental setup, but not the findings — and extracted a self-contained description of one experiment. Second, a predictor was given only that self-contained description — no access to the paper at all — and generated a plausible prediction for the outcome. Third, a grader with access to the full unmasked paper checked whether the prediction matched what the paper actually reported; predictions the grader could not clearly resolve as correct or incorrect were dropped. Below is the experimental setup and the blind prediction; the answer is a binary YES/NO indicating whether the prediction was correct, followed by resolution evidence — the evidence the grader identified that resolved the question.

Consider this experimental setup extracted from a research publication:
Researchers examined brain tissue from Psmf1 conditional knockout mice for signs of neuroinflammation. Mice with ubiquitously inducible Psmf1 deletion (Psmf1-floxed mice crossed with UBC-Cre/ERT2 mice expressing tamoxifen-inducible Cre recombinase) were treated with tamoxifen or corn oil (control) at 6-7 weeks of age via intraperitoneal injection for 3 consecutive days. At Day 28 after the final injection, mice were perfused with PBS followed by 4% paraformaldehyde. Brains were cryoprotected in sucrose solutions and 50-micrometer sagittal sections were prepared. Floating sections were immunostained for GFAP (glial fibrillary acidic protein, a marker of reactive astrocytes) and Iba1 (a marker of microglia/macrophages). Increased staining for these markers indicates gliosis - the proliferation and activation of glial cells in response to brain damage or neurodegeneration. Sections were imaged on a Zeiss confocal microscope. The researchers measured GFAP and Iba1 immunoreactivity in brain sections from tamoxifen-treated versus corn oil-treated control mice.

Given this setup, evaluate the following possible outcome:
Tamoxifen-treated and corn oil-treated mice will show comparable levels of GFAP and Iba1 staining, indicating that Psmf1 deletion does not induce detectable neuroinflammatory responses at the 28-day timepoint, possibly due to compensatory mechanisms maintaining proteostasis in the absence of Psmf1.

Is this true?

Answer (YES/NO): NO